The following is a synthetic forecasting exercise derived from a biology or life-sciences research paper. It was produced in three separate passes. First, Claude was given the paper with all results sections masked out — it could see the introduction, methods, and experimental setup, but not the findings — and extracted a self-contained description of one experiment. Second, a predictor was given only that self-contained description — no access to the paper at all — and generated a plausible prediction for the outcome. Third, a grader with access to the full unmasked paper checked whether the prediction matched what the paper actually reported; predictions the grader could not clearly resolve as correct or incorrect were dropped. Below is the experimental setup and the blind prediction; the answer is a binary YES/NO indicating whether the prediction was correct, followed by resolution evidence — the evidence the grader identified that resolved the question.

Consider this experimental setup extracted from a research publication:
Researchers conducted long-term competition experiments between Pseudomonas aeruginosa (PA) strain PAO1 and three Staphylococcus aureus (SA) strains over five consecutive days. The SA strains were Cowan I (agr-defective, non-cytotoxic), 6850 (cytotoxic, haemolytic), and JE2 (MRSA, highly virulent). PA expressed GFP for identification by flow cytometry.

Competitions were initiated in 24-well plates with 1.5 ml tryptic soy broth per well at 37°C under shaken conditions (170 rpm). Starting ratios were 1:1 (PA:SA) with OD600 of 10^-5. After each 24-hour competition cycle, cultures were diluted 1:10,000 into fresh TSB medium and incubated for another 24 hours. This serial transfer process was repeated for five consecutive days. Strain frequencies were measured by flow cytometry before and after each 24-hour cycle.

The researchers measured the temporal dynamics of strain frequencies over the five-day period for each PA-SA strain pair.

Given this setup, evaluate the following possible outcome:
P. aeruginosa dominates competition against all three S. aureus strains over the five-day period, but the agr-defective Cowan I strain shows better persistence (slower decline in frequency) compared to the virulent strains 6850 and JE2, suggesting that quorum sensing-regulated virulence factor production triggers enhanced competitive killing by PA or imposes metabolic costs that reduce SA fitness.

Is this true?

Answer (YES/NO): NO